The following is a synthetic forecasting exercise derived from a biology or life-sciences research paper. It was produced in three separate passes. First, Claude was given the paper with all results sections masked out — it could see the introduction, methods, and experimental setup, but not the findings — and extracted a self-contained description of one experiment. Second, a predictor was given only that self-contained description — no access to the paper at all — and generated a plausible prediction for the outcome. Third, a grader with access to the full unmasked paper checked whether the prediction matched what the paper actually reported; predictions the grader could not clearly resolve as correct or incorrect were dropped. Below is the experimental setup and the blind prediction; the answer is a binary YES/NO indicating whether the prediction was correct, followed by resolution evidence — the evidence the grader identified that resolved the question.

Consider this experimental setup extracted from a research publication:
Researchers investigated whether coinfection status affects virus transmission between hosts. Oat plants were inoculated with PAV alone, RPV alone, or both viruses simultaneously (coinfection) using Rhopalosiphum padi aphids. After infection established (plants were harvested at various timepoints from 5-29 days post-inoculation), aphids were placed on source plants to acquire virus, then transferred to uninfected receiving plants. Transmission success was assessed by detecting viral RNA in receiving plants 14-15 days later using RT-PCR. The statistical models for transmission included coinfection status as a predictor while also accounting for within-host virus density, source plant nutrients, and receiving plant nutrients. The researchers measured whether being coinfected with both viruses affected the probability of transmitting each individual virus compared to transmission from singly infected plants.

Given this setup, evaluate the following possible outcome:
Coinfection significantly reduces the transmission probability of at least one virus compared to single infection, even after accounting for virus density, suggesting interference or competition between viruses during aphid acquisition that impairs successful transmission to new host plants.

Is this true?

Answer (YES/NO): YES